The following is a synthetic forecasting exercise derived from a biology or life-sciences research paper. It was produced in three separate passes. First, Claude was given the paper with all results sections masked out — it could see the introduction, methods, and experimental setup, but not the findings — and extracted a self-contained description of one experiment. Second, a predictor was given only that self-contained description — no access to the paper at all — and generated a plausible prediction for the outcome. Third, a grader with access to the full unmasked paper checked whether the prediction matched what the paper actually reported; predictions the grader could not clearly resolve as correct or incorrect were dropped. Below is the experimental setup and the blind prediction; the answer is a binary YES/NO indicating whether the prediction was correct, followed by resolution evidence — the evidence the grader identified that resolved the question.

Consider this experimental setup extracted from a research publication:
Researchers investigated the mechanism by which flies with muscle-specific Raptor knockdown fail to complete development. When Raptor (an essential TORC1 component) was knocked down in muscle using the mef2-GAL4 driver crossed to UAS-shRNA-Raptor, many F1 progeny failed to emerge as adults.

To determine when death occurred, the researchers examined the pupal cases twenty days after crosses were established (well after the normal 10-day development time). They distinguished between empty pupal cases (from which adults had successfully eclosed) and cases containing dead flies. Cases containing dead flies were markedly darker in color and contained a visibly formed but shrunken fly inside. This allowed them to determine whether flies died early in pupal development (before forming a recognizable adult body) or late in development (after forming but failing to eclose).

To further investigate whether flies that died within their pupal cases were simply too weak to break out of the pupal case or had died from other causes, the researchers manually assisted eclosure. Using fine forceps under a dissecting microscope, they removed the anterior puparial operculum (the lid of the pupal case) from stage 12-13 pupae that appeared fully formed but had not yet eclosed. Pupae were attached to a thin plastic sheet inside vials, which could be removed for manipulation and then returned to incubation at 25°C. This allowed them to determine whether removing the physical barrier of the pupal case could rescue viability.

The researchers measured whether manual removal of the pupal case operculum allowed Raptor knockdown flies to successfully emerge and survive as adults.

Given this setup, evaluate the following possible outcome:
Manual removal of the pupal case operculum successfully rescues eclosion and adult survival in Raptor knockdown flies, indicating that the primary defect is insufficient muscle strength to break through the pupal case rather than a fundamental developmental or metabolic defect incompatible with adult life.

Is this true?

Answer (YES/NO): YES